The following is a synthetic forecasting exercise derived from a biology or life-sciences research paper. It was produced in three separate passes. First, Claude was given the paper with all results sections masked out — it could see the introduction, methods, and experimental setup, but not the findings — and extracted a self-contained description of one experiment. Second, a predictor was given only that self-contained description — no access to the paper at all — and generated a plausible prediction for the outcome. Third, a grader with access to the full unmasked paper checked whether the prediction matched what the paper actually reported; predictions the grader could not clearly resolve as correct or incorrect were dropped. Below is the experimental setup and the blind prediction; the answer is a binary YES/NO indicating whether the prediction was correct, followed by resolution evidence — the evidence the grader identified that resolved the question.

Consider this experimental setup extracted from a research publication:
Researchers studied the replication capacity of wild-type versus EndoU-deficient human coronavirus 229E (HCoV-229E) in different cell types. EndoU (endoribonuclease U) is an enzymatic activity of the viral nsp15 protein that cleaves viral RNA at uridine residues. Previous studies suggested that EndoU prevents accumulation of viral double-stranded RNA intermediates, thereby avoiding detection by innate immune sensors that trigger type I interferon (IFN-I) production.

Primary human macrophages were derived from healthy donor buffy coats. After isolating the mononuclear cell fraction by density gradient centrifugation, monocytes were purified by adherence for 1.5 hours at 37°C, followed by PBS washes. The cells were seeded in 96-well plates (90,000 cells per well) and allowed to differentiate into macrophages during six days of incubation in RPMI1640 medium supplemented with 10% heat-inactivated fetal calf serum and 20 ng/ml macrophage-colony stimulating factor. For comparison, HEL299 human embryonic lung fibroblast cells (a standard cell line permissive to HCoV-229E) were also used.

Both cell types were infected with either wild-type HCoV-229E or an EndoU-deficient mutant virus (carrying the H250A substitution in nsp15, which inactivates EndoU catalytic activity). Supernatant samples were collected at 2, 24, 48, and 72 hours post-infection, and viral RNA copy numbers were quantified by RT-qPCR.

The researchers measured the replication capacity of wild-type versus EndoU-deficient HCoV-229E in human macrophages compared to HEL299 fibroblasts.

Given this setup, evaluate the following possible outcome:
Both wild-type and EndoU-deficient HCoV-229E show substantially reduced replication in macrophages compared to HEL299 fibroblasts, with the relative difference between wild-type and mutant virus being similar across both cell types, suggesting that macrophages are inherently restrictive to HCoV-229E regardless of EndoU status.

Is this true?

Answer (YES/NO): NO